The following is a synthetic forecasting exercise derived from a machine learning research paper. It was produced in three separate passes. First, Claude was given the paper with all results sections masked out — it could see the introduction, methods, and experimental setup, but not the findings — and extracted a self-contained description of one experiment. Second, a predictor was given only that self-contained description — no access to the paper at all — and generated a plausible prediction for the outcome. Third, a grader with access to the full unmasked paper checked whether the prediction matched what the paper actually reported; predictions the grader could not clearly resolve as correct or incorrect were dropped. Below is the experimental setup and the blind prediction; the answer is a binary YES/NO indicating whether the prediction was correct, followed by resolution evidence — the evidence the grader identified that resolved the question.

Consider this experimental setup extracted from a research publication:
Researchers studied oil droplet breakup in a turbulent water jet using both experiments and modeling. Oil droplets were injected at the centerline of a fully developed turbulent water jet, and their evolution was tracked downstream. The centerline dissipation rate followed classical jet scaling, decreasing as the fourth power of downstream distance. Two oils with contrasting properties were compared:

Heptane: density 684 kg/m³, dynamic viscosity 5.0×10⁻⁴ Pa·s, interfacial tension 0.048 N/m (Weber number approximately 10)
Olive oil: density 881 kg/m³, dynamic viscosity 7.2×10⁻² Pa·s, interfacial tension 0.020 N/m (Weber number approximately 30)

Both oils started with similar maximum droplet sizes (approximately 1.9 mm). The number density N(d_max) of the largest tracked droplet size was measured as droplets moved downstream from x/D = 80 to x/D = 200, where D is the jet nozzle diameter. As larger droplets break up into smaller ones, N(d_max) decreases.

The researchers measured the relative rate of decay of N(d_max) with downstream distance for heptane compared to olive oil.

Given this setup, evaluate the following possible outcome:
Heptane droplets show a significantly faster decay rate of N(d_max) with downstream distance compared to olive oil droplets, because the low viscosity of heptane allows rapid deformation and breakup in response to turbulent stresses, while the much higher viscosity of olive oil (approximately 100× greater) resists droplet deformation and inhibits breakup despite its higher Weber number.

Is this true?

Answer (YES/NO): NO